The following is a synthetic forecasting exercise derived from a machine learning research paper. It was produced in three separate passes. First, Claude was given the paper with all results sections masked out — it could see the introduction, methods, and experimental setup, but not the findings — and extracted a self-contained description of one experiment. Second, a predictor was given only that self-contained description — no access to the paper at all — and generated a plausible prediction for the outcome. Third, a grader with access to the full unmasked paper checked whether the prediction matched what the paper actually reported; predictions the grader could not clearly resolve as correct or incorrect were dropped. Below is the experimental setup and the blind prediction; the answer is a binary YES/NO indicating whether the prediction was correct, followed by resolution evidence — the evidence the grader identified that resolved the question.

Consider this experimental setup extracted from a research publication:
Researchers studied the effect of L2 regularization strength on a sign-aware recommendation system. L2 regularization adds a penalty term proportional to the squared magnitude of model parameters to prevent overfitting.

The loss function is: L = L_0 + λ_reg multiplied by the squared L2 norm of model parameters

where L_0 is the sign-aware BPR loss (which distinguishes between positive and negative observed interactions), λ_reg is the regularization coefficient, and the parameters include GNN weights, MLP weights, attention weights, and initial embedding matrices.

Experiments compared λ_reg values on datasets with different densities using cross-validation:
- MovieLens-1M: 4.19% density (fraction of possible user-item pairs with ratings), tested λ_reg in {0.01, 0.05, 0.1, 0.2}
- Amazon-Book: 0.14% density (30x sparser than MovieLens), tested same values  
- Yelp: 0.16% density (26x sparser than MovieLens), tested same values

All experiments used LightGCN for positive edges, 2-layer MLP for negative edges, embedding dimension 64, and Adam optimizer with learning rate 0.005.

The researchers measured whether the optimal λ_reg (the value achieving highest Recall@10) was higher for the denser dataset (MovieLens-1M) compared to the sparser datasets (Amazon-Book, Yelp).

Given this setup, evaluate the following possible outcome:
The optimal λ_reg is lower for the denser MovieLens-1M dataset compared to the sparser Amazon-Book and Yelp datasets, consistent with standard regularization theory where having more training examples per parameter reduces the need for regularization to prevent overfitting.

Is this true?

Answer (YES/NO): NO